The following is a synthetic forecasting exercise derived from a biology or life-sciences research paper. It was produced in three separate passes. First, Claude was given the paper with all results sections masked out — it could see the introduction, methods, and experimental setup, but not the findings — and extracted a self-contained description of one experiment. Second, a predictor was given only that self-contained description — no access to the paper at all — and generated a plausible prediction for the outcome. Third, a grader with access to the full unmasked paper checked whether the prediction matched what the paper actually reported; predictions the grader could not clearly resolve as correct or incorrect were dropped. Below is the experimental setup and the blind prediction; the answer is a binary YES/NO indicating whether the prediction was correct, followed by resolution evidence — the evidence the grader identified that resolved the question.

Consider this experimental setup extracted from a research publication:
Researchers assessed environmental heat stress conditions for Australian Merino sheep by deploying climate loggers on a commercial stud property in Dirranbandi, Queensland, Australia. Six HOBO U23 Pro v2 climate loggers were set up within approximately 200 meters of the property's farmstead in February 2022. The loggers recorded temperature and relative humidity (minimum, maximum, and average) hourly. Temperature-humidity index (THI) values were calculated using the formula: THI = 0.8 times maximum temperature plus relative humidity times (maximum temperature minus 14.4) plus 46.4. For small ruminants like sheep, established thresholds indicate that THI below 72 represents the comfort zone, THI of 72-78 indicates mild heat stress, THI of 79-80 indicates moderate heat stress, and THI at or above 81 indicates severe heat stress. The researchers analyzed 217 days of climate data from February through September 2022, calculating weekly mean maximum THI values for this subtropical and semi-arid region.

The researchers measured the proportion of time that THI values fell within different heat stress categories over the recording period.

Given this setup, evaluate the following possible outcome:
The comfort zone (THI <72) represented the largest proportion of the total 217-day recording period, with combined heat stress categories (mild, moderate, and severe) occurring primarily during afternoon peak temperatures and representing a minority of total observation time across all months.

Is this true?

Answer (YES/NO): YES